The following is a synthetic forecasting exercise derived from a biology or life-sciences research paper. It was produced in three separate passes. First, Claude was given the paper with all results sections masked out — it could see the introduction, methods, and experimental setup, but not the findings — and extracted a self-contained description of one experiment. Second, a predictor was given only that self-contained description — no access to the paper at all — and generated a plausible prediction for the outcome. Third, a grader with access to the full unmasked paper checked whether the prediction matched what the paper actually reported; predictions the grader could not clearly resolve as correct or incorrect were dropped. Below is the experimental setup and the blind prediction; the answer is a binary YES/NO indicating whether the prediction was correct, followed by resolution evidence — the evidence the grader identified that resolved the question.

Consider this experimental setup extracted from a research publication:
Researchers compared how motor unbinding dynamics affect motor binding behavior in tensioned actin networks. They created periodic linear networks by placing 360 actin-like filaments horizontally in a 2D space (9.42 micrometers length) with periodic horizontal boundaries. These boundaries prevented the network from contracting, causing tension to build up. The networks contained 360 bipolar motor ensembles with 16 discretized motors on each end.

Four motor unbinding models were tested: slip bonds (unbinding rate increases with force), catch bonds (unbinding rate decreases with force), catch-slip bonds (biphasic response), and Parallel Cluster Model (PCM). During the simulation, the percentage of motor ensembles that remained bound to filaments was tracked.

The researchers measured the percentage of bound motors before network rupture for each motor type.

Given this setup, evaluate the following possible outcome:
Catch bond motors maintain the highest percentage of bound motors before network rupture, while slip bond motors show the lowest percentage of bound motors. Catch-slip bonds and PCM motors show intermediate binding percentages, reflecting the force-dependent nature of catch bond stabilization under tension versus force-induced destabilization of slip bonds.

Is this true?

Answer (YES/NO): NO